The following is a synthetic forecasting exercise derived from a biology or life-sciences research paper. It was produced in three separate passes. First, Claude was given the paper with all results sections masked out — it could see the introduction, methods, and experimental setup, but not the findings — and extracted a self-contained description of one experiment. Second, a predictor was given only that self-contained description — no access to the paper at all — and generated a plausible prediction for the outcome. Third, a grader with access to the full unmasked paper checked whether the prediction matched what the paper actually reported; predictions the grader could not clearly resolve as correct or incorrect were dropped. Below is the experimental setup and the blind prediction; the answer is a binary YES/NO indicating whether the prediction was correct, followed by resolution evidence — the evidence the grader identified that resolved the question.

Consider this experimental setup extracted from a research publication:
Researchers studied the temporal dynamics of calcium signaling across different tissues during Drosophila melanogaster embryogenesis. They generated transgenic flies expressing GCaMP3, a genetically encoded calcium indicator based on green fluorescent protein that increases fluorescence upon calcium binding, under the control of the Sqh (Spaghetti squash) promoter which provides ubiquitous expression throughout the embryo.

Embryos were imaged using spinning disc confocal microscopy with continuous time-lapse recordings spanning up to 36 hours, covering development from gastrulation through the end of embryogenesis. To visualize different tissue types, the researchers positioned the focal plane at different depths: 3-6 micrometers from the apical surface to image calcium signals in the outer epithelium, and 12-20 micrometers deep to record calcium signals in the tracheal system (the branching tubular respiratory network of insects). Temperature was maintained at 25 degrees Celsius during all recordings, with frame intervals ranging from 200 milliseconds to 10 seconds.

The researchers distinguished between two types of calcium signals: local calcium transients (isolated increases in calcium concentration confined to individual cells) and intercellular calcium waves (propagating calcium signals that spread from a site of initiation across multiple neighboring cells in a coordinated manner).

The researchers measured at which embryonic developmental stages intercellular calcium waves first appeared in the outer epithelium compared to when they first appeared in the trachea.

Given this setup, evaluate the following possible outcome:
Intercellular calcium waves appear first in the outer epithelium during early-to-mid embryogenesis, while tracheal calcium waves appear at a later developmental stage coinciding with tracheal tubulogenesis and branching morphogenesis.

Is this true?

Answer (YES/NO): NO